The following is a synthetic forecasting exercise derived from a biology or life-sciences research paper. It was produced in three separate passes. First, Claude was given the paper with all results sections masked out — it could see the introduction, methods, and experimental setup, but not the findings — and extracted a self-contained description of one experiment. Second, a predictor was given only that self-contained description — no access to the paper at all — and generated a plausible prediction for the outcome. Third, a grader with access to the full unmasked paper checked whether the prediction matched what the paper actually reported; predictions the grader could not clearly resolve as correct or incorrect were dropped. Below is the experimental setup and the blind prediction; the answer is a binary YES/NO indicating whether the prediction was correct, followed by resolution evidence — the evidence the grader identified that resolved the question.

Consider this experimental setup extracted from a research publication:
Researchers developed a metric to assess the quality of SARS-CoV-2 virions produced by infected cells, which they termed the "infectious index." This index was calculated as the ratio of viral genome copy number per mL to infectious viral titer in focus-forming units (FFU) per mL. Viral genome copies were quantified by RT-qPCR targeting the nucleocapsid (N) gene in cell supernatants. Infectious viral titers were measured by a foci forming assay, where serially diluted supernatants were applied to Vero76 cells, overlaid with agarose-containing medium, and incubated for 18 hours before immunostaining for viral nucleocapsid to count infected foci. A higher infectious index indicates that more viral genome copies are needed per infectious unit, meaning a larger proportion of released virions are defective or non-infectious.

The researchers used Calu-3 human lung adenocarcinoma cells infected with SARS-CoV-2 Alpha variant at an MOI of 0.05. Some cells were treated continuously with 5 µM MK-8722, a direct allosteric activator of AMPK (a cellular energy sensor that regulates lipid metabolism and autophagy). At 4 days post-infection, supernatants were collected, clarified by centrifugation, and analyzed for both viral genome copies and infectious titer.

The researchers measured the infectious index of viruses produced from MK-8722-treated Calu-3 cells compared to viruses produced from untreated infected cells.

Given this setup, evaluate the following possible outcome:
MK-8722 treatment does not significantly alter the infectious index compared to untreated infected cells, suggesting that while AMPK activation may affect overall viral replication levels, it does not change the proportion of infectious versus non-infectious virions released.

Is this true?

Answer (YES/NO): NO